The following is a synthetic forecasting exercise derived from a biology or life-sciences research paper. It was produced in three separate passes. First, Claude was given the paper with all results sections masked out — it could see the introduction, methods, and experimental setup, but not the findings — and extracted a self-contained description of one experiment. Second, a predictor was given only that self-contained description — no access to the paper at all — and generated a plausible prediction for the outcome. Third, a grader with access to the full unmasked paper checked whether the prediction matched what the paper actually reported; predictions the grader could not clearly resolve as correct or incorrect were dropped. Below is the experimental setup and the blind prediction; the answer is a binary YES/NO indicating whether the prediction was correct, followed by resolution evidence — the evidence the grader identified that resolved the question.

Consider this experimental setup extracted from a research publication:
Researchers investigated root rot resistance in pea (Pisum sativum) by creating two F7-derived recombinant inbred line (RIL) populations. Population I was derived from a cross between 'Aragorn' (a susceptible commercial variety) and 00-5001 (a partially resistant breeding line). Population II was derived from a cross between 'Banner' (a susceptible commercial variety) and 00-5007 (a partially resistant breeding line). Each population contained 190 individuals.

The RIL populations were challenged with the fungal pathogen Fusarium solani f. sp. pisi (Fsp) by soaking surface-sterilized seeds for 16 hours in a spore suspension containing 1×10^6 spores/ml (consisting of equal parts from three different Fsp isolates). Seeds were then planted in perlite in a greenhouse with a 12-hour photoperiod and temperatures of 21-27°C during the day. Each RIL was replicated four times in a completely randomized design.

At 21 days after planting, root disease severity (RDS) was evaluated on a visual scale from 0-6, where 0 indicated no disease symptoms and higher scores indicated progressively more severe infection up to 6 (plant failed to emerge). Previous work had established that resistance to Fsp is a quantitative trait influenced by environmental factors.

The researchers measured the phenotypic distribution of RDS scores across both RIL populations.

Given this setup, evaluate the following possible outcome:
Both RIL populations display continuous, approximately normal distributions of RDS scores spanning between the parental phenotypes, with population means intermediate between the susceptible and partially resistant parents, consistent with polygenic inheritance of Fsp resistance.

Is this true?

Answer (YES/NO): NO